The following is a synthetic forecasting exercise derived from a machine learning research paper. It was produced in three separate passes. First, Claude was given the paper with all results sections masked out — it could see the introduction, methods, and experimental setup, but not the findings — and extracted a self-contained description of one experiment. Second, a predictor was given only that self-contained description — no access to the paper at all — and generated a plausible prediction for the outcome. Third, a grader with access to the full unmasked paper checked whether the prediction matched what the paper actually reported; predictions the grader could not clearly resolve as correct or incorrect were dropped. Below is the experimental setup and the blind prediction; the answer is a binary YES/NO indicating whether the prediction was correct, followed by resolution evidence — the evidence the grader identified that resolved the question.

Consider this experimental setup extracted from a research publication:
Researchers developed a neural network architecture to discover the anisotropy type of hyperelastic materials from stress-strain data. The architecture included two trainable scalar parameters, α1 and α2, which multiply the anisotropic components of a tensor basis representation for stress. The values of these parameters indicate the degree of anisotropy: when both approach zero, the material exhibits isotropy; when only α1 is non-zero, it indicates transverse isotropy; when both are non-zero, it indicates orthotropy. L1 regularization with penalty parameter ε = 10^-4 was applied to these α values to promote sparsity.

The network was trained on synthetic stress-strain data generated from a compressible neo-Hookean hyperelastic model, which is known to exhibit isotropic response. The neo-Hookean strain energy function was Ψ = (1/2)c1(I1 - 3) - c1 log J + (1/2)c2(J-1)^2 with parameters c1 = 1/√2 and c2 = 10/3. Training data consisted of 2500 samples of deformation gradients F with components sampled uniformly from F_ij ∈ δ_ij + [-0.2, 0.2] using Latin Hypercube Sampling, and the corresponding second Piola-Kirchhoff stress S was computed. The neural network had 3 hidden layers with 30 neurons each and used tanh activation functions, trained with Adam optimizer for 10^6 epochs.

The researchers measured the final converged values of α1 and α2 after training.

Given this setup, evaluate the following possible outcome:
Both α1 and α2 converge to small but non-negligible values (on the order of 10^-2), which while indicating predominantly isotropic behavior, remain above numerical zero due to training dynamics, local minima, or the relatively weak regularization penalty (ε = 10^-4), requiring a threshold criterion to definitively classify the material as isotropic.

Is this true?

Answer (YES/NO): NO